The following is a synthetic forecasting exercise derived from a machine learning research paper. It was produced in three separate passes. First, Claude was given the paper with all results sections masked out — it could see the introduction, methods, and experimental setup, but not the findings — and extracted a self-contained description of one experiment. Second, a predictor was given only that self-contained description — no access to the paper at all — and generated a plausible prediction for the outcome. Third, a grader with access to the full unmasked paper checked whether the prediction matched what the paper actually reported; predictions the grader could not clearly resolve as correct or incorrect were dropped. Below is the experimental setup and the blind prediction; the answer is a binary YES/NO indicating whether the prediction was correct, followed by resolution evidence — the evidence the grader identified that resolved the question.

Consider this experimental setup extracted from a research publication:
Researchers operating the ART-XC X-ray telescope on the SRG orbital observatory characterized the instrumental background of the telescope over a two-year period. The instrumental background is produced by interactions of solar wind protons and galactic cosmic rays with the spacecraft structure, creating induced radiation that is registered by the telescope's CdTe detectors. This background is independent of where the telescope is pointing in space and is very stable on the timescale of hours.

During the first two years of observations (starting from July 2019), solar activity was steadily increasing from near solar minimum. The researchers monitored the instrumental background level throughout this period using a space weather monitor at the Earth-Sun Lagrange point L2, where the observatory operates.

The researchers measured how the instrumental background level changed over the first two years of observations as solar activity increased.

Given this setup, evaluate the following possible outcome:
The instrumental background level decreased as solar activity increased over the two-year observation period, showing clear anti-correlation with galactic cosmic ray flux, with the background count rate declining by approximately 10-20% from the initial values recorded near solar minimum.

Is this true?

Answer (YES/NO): YES